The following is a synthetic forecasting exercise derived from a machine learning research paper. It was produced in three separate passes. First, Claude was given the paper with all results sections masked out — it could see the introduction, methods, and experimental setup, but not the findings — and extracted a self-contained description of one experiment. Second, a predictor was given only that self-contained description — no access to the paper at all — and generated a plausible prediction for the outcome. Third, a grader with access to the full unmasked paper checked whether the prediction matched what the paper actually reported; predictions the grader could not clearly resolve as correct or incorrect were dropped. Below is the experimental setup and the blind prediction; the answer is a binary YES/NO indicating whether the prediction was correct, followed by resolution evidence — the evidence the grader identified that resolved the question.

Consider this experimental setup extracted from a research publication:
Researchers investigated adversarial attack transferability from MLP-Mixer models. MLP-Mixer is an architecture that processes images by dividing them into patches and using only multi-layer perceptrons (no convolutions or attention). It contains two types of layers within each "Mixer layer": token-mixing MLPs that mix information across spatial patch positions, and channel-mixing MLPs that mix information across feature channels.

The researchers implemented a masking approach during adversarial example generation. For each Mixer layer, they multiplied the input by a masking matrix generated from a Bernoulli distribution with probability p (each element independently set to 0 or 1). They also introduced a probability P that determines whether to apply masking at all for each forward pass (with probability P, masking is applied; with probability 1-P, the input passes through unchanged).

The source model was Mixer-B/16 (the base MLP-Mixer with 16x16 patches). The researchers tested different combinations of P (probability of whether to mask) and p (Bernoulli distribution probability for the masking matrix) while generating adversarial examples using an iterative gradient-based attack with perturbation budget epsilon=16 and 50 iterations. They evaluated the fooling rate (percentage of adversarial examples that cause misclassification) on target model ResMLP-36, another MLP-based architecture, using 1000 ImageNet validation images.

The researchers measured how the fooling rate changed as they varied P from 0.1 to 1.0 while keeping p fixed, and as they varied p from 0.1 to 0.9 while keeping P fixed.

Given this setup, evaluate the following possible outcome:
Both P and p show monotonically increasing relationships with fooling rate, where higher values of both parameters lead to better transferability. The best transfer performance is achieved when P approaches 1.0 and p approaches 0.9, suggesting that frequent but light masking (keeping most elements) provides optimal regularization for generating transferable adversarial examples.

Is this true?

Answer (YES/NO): NO